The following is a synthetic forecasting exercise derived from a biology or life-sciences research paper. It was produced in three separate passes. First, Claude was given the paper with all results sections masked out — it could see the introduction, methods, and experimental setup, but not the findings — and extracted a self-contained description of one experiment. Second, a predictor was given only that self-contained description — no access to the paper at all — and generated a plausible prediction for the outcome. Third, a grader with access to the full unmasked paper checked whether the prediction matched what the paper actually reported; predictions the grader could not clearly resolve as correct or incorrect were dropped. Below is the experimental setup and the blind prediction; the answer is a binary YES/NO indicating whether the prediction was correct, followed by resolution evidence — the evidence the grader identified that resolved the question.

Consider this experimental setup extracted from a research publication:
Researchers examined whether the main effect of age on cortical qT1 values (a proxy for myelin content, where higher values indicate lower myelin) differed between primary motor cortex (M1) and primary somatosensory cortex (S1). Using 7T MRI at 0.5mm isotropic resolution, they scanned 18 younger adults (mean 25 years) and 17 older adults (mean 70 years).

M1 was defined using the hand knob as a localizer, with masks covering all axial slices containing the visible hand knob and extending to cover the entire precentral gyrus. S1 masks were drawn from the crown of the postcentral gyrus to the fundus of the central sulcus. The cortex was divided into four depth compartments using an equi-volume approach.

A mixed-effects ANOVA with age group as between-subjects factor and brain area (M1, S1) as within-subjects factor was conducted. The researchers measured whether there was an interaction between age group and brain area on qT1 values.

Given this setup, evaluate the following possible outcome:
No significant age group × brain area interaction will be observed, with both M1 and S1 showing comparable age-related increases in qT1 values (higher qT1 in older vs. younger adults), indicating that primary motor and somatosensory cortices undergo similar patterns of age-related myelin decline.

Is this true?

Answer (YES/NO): NO